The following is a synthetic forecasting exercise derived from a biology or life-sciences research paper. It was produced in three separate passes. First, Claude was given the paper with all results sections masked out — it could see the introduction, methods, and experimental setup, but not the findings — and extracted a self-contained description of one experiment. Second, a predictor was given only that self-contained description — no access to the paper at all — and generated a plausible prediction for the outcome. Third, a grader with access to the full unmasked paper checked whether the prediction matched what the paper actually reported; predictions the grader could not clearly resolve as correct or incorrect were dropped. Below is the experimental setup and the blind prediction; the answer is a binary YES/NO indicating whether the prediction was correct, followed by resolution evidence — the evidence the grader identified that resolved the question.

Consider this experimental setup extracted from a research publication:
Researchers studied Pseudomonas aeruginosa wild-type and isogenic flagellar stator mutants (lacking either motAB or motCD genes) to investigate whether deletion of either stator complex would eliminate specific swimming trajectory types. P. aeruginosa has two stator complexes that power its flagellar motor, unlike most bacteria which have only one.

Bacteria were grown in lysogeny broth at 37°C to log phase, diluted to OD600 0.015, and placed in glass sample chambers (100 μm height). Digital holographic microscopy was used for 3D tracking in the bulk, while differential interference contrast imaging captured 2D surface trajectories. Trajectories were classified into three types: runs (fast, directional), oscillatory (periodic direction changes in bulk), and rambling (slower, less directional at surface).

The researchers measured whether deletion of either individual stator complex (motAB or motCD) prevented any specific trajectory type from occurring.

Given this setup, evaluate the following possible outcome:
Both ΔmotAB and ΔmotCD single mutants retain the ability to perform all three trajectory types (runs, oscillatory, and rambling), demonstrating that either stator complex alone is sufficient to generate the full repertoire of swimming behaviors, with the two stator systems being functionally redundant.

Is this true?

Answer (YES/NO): YES